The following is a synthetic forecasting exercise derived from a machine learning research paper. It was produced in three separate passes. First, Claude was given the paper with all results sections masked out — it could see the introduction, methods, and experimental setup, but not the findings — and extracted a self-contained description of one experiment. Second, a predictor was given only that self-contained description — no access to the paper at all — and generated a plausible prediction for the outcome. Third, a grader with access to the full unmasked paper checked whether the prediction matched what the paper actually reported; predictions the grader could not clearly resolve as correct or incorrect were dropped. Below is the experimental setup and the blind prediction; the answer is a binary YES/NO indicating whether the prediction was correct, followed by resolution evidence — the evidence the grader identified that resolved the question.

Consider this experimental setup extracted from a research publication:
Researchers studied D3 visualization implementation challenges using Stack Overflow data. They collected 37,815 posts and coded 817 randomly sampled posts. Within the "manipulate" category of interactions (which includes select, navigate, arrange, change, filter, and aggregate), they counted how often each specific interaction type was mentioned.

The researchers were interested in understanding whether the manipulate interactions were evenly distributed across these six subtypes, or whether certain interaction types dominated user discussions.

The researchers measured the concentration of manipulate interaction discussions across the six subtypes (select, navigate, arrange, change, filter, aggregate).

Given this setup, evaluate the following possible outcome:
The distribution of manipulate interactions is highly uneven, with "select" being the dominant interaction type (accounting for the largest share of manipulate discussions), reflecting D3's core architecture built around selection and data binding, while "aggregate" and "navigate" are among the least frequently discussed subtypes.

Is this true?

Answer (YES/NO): NO